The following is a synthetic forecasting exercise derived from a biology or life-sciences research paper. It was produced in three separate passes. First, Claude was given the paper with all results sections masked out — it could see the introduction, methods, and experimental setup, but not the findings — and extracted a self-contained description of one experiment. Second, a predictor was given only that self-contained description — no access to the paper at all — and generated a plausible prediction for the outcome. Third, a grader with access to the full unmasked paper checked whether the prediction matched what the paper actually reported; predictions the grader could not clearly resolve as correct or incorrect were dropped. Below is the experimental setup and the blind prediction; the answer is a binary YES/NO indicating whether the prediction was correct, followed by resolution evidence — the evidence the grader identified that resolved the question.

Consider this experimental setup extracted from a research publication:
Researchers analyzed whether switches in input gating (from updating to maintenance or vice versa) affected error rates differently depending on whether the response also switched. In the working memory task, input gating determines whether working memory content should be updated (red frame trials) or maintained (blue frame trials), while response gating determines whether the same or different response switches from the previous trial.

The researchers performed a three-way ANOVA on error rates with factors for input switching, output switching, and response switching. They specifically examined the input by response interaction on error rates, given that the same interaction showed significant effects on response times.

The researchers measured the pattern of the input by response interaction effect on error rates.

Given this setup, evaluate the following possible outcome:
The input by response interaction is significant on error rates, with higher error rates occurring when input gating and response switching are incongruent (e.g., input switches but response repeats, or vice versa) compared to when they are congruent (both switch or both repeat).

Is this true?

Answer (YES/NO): YES